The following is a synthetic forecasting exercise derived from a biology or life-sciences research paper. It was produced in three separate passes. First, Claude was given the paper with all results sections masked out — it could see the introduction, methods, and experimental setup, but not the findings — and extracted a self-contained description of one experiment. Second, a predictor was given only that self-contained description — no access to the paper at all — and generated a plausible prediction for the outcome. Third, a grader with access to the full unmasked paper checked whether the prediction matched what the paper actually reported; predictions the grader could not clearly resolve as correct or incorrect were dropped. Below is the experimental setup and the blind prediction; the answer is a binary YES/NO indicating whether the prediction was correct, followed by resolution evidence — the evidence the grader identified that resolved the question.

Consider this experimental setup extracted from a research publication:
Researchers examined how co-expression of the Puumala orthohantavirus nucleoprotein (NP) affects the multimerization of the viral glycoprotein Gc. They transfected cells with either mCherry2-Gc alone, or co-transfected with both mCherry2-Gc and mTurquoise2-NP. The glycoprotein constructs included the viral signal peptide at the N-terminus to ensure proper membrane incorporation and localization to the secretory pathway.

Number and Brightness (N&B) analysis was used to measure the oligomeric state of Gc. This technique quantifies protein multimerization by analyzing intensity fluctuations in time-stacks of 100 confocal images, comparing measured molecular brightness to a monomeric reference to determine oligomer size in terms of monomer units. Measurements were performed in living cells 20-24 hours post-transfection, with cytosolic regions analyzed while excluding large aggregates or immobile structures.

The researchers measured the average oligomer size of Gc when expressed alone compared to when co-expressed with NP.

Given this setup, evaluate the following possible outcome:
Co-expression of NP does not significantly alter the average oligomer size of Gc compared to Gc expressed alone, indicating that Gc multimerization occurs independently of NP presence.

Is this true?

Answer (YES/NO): NO